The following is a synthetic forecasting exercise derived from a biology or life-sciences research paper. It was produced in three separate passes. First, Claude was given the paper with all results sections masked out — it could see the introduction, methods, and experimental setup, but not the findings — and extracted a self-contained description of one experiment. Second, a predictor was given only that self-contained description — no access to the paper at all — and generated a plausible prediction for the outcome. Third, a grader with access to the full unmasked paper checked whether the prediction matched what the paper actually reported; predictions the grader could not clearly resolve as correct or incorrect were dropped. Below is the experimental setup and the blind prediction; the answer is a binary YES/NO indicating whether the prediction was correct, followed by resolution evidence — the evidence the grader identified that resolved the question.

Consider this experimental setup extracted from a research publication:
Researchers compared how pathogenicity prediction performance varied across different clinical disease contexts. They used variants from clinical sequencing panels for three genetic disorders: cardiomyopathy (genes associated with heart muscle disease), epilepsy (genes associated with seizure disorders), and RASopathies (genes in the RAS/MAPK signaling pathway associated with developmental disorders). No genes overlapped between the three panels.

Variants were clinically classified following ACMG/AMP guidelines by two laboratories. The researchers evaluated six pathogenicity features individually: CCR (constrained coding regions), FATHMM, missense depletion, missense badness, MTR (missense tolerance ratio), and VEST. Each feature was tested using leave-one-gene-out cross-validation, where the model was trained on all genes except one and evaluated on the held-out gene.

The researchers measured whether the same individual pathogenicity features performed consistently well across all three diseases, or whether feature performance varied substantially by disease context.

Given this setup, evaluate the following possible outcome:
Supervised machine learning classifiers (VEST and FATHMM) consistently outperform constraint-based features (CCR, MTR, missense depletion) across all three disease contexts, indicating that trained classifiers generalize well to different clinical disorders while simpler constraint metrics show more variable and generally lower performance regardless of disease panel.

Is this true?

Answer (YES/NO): NO